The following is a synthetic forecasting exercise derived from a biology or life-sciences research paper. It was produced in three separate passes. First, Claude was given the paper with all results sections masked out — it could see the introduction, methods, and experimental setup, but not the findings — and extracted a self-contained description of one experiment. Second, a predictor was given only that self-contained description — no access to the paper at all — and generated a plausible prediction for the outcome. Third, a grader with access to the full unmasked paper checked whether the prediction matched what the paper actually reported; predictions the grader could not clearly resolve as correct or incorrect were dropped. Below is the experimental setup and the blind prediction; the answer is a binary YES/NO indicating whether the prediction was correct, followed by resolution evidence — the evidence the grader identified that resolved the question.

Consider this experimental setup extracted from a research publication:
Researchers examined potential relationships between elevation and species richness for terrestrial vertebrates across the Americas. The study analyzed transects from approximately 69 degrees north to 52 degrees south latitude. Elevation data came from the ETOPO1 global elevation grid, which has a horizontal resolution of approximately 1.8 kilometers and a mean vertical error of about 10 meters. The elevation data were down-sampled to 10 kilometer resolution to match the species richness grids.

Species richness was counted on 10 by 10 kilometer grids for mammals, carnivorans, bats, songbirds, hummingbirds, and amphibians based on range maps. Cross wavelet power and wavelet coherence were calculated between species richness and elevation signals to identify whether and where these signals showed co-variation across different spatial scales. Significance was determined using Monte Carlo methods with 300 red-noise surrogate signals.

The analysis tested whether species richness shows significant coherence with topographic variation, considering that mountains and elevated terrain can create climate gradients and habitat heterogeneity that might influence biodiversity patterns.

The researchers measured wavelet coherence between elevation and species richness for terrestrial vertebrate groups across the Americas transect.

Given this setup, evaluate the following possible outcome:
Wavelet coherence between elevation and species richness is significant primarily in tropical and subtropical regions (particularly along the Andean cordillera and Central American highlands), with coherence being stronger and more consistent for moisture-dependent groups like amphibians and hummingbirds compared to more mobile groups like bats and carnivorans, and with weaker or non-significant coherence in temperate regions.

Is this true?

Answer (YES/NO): NO